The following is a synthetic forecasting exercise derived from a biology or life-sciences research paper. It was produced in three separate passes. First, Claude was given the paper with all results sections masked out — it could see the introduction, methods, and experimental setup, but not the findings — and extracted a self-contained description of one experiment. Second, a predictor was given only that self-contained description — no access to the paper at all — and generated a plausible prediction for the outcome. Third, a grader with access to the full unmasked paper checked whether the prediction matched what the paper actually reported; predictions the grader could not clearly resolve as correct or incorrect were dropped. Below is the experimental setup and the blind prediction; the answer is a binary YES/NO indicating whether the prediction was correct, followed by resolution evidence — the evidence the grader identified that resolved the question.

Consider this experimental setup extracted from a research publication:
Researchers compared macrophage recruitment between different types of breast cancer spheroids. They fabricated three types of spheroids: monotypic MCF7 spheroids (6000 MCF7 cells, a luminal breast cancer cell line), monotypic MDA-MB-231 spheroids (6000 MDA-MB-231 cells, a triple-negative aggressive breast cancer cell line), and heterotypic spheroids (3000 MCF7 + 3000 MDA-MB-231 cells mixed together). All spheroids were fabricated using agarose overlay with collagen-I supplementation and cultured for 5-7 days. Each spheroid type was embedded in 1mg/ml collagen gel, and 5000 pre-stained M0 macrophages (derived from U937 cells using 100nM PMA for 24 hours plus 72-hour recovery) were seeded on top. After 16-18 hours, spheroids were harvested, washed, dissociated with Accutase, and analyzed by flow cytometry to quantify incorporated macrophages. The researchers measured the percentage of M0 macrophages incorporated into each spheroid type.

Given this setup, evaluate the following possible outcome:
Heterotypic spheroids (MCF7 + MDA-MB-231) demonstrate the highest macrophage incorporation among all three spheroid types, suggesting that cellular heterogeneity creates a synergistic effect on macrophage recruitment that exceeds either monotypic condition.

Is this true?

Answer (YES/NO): NO